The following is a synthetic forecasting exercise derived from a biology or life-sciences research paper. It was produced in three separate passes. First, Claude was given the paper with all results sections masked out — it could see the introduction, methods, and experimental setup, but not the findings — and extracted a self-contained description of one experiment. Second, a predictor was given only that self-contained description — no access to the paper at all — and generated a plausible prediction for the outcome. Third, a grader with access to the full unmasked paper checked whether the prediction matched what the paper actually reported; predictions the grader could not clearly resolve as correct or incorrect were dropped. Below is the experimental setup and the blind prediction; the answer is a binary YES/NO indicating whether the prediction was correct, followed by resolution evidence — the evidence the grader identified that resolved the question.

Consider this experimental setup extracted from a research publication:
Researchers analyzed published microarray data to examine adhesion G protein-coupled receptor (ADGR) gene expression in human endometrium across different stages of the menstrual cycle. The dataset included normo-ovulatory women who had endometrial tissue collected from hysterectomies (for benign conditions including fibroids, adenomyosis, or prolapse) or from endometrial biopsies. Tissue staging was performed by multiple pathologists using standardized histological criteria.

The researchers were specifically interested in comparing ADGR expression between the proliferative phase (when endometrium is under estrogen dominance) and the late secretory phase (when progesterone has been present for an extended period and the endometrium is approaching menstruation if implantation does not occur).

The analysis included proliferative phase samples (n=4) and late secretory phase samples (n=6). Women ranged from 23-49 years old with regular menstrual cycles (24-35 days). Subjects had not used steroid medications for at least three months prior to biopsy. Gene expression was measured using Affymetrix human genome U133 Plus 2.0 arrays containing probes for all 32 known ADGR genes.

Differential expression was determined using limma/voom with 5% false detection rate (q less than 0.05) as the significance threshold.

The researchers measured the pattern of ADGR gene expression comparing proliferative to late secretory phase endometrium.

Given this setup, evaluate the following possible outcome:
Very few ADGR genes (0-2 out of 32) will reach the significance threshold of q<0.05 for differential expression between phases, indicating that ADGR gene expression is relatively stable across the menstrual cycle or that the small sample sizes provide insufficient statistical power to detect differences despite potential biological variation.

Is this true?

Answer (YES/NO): NO